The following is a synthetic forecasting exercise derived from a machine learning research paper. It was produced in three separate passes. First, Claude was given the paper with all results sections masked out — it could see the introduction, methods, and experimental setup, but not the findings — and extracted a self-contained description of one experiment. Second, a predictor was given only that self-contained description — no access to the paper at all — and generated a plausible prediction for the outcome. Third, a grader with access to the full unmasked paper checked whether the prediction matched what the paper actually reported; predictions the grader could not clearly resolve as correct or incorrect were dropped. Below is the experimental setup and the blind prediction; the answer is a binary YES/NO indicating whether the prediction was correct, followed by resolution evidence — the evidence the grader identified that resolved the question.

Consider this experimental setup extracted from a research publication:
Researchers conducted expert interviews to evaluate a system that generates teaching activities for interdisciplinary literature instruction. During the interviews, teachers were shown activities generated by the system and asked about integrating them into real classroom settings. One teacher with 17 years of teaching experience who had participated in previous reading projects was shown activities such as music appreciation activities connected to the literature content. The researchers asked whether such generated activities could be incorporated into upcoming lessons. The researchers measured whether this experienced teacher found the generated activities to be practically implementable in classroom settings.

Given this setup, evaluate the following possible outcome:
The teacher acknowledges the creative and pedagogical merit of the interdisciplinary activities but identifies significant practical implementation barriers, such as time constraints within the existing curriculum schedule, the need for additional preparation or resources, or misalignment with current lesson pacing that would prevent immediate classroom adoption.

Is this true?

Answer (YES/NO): NO